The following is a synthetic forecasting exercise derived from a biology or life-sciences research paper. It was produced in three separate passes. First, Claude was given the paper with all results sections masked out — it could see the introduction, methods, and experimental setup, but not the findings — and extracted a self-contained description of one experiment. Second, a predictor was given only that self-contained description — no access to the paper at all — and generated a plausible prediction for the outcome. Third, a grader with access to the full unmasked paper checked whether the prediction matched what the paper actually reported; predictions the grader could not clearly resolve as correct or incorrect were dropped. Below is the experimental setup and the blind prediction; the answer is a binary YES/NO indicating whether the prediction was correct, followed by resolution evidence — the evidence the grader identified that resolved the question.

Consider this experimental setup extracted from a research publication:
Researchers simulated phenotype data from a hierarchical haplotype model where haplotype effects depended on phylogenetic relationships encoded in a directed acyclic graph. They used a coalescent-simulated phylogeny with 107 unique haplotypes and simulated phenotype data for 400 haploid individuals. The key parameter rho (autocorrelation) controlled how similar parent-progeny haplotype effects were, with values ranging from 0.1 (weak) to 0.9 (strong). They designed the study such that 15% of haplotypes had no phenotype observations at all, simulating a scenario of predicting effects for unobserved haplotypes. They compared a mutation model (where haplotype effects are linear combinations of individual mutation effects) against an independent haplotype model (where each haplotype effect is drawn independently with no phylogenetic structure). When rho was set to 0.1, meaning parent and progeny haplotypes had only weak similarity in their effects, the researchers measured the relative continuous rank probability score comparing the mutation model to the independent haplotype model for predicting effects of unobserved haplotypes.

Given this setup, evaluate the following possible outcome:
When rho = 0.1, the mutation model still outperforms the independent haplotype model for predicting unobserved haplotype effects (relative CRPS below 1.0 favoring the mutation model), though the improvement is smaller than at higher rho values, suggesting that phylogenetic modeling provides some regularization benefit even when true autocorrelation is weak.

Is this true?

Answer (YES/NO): NO